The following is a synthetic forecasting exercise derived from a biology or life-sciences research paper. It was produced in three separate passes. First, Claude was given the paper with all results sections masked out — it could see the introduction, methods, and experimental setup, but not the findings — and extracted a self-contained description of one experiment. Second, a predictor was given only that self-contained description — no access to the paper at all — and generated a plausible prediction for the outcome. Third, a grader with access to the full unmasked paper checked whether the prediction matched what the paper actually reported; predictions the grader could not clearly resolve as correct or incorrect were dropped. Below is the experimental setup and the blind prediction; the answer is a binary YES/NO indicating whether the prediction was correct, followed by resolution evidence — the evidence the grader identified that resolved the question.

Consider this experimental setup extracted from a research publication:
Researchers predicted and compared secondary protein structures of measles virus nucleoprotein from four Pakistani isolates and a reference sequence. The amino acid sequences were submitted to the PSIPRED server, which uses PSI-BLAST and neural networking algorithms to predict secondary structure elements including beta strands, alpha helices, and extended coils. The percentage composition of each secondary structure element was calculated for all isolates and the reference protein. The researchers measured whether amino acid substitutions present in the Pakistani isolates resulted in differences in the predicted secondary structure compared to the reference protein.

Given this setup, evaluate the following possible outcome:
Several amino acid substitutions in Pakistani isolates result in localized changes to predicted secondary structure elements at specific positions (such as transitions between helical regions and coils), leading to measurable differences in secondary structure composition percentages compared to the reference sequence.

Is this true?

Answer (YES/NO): NO